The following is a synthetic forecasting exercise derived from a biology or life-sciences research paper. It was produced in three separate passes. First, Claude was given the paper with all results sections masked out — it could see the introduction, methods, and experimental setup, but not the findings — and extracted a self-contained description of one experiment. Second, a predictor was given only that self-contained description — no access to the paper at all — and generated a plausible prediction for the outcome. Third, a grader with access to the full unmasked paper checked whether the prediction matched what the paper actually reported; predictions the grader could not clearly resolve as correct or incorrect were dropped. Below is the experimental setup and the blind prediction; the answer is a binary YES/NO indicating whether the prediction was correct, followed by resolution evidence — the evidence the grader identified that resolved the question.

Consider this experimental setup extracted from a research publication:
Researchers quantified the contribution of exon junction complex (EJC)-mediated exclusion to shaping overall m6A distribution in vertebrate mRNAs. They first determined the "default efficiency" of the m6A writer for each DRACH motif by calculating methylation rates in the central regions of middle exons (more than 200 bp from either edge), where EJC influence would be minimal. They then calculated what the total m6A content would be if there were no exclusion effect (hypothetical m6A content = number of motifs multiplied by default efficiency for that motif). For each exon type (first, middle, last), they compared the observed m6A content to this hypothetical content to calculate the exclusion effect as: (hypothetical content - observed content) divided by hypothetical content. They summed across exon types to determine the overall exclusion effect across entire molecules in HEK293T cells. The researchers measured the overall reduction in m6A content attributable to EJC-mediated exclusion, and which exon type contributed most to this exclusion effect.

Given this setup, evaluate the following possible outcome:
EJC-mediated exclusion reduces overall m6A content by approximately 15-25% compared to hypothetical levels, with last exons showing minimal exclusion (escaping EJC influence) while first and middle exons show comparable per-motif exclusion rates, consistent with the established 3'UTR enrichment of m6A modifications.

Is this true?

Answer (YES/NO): NO